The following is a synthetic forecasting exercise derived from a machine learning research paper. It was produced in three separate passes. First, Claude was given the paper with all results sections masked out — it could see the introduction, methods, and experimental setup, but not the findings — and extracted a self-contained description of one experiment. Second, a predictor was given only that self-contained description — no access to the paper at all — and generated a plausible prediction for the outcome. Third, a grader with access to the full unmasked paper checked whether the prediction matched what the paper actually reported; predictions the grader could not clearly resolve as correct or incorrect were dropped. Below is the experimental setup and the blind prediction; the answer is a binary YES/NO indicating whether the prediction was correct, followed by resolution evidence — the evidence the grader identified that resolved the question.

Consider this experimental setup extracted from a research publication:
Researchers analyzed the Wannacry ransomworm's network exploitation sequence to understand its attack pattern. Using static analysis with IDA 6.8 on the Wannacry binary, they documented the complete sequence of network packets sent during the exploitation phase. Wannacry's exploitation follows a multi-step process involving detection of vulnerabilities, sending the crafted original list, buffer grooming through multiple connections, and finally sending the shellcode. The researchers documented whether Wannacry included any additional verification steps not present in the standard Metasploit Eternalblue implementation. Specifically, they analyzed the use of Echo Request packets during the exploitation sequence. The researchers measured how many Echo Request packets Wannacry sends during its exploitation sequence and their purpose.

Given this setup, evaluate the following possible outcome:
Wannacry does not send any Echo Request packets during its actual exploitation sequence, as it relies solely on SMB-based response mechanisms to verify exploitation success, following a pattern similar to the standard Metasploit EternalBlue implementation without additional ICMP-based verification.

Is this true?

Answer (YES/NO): NO